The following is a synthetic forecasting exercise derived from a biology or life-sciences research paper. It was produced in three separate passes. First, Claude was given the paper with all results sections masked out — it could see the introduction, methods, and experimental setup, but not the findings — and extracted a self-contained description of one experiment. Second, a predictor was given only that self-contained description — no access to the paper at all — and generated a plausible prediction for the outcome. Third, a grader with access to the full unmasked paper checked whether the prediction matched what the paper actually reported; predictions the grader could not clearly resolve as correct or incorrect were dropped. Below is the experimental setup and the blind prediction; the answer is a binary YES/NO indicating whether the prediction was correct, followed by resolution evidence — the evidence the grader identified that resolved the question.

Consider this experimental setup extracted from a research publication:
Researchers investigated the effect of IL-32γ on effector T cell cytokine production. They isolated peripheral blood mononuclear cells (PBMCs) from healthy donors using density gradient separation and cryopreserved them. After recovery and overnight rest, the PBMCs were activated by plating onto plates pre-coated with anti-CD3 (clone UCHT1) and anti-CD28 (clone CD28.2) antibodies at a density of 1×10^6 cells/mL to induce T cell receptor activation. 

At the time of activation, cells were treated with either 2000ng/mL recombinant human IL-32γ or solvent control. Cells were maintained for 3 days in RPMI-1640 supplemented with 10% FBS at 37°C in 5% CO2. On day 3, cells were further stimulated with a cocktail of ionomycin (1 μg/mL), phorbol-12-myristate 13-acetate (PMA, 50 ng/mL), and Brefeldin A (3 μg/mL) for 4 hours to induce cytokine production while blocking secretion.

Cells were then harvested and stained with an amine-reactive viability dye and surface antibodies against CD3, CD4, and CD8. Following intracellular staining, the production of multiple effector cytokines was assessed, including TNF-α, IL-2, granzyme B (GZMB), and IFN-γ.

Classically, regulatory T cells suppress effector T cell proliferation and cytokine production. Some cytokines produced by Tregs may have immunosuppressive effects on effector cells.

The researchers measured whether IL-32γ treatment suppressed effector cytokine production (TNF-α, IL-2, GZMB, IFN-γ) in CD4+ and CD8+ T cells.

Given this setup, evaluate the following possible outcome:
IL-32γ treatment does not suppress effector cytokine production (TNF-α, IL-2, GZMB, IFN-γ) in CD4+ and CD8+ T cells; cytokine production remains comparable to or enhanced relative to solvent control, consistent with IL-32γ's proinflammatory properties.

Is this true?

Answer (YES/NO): YES